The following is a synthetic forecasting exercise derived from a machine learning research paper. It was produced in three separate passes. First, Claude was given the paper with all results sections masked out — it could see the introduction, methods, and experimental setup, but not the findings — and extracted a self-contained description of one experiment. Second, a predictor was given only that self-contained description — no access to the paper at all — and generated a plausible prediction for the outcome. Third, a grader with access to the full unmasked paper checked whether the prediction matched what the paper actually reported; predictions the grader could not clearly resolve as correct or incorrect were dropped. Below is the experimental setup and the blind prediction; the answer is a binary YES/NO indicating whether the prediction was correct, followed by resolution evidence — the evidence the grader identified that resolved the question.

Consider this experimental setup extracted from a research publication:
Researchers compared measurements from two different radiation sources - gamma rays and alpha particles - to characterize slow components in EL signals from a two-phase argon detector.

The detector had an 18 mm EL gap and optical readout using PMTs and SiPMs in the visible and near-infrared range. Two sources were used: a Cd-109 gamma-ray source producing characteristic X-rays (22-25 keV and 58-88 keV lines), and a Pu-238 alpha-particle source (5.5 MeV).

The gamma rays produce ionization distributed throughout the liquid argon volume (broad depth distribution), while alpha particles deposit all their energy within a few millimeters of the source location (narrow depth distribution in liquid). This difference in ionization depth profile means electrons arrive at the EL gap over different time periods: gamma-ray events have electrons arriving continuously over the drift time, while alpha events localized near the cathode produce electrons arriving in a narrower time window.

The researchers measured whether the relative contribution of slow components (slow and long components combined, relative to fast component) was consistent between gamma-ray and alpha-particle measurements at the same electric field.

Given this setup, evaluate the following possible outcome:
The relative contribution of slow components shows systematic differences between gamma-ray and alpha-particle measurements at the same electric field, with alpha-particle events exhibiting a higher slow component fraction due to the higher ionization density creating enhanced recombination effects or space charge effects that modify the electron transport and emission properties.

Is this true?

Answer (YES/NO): NO